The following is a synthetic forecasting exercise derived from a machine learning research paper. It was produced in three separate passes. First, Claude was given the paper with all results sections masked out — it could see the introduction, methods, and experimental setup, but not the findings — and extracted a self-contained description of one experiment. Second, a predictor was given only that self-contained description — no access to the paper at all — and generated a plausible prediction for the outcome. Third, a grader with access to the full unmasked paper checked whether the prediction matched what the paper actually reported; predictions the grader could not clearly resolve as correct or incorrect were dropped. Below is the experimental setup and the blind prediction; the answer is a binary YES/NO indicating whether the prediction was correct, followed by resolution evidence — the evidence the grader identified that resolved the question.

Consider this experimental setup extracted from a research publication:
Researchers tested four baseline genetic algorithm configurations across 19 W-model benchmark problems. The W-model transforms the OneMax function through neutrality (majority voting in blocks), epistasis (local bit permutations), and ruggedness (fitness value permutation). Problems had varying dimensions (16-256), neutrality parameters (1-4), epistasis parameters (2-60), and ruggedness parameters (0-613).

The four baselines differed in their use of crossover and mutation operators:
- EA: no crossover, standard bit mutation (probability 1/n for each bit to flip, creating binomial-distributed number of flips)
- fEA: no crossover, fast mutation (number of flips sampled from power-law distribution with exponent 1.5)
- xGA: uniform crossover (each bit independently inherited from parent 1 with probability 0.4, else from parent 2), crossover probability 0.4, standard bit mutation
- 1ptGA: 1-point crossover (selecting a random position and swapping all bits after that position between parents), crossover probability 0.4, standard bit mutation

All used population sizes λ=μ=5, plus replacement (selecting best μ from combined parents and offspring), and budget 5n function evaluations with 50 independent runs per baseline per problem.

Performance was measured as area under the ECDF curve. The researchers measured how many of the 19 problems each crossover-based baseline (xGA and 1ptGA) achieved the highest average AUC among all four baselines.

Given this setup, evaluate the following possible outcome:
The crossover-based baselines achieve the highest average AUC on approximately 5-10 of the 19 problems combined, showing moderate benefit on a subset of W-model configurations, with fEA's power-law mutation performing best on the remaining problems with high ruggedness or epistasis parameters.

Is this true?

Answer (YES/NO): NO